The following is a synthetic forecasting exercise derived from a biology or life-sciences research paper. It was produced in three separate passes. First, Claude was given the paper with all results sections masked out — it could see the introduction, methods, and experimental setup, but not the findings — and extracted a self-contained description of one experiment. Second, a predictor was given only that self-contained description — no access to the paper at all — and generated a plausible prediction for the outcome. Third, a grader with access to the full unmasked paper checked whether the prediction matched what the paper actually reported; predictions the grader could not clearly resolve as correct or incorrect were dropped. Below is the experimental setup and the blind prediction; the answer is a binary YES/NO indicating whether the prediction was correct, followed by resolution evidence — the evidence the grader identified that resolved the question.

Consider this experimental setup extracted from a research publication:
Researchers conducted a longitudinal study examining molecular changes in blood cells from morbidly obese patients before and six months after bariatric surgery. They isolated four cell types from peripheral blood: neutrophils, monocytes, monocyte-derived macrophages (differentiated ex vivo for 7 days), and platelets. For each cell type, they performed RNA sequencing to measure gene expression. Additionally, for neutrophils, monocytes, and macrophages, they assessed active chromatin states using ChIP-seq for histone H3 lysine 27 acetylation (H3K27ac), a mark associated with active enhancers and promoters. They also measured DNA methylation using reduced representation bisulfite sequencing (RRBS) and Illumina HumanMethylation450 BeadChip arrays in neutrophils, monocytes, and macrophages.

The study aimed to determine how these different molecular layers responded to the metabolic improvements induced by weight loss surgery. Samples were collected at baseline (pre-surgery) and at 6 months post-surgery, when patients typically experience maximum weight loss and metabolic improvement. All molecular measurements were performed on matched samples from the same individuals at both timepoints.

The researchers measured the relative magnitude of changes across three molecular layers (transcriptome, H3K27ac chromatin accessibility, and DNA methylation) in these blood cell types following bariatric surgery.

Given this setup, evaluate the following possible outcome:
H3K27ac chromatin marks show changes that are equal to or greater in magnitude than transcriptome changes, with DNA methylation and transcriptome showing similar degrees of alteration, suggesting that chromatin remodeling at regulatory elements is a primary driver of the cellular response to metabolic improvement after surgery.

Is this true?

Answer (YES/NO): NO